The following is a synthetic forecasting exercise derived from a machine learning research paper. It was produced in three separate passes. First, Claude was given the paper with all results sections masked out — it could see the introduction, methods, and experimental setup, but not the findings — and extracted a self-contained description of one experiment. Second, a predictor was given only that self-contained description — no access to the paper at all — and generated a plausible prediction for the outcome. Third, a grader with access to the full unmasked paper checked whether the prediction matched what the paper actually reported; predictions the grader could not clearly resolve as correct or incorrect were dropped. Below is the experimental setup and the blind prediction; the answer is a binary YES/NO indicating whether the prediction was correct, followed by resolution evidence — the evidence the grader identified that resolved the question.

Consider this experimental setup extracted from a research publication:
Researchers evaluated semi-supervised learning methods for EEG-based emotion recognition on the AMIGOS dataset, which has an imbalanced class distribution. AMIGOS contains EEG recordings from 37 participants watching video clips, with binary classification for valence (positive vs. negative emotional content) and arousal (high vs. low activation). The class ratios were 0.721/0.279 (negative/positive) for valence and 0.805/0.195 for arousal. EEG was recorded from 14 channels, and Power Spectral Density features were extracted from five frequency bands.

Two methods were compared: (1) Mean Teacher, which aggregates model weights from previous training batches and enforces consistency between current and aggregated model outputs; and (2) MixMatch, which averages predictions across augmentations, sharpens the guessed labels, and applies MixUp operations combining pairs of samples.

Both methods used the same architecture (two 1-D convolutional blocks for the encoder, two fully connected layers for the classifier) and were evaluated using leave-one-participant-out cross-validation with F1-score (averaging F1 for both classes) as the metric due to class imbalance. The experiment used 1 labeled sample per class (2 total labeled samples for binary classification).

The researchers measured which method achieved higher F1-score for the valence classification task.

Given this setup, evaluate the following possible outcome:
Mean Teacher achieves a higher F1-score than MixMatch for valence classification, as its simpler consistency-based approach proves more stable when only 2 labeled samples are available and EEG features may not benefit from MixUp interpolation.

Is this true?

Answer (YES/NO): YES